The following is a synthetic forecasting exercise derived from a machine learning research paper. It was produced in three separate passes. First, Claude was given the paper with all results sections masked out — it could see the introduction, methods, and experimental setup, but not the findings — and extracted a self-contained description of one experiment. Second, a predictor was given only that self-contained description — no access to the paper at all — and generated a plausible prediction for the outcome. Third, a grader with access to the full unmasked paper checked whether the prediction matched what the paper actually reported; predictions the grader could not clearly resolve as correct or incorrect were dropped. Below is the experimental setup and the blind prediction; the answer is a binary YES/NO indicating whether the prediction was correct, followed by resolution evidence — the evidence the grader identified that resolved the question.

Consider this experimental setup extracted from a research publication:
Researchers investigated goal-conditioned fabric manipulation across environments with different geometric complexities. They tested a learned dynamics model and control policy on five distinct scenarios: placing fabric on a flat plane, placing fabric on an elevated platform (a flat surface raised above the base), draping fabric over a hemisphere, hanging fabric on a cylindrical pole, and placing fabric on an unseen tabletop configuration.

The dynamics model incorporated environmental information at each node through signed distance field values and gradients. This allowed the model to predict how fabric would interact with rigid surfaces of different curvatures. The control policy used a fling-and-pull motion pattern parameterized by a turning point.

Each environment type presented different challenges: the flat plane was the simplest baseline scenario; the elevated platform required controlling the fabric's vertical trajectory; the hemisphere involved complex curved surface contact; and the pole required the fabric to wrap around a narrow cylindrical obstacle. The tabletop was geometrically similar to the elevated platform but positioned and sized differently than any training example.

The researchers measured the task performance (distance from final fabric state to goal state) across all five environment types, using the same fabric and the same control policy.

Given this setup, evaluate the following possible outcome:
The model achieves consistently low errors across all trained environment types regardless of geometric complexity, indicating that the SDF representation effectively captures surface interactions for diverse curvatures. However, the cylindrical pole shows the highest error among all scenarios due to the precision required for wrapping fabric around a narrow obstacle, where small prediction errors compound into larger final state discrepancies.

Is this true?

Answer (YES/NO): NO